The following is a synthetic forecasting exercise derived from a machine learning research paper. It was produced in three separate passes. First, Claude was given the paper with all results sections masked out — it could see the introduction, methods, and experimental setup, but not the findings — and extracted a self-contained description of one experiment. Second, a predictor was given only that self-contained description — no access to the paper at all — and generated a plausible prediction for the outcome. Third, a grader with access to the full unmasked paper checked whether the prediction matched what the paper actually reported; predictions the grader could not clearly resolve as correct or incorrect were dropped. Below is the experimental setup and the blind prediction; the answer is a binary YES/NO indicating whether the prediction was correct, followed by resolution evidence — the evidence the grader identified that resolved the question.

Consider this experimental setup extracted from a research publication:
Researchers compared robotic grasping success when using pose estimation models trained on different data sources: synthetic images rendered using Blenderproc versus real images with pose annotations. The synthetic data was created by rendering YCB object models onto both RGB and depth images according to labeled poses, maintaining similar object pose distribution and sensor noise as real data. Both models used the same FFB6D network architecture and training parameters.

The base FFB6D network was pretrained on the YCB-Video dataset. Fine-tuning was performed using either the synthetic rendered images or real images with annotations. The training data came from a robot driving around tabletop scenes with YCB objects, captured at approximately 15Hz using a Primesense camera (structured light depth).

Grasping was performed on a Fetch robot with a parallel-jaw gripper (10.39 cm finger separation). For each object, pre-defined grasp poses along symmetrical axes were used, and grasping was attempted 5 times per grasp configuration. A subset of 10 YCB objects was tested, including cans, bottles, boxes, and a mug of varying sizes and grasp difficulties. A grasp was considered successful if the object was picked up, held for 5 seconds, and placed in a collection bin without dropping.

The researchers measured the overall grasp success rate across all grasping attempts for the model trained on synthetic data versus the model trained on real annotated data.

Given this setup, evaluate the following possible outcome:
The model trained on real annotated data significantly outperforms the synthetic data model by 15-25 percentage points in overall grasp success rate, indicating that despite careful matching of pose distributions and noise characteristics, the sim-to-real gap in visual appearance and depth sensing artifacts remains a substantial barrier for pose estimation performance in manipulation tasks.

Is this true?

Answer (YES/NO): NO